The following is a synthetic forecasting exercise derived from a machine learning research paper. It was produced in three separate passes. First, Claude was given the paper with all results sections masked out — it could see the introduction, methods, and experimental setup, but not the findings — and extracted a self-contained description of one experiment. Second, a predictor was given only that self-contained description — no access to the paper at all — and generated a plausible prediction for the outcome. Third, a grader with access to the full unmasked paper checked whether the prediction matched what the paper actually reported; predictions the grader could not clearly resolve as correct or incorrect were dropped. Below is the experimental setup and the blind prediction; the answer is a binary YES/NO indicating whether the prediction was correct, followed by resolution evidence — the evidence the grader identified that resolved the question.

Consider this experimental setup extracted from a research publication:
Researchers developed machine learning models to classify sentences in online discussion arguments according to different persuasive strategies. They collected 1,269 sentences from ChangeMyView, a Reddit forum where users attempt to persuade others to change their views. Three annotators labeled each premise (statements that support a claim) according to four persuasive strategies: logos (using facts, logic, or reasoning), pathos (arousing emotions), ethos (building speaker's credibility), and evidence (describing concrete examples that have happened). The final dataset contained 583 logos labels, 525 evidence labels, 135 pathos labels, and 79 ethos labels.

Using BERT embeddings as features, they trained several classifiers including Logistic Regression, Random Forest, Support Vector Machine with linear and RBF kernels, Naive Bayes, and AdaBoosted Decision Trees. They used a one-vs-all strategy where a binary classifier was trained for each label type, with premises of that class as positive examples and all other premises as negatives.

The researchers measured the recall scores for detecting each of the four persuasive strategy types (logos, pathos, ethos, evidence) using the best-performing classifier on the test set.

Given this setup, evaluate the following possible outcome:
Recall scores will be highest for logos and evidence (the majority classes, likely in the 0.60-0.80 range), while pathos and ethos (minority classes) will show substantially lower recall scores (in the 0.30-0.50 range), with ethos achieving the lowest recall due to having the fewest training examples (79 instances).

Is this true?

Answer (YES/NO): NO